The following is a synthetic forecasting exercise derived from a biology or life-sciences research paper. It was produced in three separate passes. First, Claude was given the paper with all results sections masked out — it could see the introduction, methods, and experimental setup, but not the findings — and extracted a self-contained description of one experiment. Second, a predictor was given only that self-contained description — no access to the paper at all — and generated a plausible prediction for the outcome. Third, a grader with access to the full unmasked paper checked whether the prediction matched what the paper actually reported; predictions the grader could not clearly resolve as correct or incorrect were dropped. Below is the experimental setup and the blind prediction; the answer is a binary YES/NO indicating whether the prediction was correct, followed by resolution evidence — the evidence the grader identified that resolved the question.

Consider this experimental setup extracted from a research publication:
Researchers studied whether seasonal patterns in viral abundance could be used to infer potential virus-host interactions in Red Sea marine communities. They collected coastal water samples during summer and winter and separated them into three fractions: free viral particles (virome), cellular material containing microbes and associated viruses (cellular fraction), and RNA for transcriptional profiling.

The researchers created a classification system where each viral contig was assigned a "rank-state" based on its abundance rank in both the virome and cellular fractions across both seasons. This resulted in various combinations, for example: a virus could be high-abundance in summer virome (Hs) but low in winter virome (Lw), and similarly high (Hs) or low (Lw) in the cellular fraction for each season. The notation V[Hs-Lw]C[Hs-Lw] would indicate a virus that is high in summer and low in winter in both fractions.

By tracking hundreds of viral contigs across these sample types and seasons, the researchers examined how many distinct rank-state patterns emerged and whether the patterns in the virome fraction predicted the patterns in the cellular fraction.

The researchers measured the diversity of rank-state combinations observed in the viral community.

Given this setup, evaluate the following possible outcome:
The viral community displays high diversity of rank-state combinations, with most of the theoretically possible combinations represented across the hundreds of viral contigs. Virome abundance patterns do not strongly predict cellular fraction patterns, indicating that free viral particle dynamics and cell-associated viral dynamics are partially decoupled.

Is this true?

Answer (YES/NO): YES